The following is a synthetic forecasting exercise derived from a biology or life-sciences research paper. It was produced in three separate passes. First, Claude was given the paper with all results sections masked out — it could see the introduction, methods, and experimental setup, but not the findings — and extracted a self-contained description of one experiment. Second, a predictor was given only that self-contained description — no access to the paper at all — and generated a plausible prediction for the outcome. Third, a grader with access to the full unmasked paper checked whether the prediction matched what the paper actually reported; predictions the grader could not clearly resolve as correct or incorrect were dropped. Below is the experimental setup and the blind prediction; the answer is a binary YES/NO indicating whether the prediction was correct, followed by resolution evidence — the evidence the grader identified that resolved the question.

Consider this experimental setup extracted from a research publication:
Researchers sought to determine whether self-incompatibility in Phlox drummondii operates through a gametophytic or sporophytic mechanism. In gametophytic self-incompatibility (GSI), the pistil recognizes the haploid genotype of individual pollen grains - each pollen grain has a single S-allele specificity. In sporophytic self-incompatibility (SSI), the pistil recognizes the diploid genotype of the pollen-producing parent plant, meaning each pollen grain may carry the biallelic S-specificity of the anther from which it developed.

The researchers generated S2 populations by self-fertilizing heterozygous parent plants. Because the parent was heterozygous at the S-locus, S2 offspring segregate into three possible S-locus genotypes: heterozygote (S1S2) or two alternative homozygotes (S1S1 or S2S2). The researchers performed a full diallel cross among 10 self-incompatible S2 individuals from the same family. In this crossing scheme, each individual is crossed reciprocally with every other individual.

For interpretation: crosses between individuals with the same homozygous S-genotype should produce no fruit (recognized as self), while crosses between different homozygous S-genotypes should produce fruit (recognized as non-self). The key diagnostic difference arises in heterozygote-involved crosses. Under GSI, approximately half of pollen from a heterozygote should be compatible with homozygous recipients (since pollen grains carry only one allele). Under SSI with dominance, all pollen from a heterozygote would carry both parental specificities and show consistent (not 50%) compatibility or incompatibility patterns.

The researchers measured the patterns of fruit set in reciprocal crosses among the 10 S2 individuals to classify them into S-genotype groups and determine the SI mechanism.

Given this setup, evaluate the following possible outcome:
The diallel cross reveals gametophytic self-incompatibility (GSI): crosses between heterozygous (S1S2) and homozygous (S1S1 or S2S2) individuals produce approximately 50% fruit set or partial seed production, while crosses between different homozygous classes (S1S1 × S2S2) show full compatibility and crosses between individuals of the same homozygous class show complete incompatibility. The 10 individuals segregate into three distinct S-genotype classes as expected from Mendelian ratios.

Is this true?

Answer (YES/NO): NO